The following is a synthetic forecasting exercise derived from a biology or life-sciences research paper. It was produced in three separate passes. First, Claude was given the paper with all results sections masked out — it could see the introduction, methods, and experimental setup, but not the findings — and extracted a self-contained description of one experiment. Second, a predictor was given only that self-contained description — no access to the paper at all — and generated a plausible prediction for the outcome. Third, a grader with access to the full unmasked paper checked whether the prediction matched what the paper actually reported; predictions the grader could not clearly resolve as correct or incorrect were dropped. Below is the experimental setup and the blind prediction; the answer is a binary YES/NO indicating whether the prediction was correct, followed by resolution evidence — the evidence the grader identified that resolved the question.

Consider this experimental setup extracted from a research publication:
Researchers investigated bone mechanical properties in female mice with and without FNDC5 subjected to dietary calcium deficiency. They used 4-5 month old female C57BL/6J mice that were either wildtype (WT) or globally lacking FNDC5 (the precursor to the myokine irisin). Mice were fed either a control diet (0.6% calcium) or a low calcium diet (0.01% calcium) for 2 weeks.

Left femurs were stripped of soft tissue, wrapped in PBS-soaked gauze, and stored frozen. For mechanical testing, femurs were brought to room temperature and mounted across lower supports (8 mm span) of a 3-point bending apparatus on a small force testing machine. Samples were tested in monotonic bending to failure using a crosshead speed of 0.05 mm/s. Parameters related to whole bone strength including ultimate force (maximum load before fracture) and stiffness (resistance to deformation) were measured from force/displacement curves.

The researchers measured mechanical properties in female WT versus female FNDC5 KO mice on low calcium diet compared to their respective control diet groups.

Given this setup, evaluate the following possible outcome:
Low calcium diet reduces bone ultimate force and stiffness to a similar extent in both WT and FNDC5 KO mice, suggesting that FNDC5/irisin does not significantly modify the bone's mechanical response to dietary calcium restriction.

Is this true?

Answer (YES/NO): NO